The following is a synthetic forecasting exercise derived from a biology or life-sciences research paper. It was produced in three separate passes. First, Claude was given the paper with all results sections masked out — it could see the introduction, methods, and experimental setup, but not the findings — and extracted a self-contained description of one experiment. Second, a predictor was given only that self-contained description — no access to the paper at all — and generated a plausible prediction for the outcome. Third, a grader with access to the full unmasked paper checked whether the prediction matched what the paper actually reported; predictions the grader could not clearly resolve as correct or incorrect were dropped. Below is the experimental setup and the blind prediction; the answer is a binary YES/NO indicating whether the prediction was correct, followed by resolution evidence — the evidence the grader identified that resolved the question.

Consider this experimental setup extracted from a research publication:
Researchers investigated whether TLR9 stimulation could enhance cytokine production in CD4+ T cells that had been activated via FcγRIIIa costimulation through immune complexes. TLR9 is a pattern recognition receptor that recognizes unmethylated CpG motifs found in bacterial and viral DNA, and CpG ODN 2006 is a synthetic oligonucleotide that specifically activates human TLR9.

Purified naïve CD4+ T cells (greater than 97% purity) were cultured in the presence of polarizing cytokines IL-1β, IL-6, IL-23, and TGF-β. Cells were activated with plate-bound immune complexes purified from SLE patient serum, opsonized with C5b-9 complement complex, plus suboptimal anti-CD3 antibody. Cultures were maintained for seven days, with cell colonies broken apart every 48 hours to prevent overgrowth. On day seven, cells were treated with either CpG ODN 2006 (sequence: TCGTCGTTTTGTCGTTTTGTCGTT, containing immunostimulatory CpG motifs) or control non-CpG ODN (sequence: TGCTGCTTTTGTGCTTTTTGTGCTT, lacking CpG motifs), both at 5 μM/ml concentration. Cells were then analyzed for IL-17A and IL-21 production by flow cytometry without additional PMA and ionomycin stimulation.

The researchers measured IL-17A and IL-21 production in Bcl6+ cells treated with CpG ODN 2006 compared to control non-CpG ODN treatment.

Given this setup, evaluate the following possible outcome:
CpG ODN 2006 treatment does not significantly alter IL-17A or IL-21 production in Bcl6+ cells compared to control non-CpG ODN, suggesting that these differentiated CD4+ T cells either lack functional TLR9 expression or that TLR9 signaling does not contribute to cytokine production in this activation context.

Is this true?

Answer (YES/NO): NO